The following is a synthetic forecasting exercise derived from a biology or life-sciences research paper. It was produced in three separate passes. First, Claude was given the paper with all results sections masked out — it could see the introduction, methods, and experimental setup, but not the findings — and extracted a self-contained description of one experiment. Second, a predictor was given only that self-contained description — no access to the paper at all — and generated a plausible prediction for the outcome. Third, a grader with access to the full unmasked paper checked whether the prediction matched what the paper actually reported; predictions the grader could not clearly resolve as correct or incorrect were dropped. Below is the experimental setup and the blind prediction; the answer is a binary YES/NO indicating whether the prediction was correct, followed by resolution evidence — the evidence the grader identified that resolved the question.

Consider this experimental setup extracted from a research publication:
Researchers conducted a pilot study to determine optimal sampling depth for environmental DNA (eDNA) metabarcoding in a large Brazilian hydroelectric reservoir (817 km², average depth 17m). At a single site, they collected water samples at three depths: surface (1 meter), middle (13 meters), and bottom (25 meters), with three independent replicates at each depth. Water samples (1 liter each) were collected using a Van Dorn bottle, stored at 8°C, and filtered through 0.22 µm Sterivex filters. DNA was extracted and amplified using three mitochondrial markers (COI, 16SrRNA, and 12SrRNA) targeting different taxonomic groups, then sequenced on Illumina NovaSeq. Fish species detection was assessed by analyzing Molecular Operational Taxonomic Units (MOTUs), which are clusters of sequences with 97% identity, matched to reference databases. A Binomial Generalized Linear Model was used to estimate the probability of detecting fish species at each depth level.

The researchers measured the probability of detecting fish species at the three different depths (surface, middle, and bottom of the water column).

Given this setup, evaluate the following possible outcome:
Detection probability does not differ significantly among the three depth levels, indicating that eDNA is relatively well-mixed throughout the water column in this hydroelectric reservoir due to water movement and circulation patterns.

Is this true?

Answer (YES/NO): NO